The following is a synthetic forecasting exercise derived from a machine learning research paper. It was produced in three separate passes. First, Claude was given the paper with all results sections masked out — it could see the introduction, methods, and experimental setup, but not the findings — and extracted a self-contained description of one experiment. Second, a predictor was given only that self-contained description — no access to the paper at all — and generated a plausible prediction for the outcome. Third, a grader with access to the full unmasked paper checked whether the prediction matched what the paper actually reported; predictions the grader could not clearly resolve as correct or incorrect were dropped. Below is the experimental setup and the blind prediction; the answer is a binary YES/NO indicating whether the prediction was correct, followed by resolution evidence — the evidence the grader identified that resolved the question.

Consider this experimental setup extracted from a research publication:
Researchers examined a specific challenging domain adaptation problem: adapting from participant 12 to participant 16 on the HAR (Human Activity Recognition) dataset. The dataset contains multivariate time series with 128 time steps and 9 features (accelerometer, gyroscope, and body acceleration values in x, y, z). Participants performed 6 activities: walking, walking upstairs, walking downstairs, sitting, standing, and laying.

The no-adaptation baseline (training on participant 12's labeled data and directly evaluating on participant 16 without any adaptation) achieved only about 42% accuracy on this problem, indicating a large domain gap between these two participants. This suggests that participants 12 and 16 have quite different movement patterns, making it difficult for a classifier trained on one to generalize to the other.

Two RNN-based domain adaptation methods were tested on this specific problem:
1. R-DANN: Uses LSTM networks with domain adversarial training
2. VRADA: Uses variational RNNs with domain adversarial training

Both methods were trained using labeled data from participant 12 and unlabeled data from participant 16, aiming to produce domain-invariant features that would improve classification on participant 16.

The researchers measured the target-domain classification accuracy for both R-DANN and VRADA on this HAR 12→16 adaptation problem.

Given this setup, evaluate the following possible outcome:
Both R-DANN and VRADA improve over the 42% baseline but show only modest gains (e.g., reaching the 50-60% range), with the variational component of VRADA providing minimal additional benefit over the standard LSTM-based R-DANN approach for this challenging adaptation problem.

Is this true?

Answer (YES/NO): NO